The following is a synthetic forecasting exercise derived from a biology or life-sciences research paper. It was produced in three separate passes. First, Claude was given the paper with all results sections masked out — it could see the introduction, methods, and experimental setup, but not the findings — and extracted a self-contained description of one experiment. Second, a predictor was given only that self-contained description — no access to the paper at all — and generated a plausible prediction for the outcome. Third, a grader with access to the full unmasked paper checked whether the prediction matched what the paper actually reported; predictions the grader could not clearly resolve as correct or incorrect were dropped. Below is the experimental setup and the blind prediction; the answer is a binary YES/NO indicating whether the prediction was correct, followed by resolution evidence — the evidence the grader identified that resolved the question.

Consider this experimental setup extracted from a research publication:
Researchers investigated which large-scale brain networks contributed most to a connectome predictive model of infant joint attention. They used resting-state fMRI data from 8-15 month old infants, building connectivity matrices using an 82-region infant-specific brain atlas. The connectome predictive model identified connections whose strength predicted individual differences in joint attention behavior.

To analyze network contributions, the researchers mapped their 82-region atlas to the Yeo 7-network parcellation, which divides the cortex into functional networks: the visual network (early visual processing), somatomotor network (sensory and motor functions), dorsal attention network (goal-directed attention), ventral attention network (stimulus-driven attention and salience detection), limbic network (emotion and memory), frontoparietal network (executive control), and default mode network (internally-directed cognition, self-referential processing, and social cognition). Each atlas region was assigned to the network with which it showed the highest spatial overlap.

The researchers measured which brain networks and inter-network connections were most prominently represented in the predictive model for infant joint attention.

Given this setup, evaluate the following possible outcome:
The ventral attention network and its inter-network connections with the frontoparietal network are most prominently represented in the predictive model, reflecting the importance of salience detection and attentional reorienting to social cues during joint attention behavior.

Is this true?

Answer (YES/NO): NO